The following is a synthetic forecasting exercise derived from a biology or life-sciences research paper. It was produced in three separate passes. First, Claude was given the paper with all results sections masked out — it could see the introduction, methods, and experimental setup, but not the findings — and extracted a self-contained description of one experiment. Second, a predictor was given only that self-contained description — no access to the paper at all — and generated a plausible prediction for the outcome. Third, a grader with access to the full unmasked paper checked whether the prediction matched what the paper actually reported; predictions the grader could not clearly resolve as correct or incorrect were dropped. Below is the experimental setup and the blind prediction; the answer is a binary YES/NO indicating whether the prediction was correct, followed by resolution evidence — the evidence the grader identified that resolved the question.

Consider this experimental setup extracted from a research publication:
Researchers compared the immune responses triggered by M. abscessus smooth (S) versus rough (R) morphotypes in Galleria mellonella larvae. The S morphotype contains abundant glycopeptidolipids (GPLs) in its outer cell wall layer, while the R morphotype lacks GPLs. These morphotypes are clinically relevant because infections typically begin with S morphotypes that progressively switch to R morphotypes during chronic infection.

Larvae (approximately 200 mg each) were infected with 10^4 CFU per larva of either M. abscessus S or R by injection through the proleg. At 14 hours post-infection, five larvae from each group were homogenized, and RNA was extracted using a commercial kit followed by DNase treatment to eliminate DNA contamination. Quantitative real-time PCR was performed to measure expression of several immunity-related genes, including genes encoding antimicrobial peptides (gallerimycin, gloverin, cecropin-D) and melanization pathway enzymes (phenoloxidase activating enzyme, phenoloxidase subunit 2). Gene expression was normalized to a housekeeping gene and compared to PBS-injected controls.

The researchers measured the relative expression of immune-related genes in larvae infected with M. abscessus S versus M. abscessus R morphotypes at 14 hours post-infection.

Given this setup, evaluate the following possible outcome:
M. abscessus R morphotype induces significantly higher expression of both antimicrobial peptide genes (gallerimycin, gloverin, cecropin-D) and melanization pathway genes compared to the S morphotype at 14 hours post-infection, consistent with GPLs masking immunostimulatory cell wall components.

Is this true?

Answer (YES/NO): NO